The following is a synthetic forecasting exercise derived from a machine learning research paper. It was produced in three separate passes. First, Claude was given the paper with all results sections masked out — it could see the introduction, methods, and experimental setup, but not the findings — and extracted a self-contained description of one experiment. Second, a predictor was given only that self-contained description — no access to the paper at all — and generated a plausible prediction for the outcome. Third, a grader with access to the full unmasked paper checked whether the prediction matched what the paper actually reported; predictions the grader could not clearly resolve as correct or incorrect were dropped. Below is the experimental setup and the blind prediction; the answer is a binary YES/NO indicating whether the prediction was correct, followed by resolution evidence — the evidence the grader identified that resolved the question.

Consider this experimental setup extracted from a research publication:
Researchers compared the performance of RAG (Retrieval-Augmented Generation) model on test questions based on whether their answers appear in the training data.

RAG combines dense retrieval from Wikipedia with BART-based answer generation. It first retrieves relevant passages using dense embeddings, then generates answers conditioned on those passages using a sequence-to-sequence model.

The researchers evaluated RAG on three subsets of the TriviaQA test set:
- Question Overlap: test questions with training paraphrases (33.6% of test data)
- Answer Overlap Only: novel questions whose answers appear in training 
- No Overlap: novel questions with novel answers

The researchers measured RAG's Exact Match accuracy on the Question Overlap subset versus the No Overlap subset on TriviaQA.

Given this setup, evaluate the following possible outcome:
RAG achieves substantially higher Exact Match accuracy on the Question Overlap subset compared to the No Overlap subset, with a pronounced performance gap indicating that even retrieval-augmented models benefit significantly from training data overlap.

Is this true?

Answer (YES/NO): YES